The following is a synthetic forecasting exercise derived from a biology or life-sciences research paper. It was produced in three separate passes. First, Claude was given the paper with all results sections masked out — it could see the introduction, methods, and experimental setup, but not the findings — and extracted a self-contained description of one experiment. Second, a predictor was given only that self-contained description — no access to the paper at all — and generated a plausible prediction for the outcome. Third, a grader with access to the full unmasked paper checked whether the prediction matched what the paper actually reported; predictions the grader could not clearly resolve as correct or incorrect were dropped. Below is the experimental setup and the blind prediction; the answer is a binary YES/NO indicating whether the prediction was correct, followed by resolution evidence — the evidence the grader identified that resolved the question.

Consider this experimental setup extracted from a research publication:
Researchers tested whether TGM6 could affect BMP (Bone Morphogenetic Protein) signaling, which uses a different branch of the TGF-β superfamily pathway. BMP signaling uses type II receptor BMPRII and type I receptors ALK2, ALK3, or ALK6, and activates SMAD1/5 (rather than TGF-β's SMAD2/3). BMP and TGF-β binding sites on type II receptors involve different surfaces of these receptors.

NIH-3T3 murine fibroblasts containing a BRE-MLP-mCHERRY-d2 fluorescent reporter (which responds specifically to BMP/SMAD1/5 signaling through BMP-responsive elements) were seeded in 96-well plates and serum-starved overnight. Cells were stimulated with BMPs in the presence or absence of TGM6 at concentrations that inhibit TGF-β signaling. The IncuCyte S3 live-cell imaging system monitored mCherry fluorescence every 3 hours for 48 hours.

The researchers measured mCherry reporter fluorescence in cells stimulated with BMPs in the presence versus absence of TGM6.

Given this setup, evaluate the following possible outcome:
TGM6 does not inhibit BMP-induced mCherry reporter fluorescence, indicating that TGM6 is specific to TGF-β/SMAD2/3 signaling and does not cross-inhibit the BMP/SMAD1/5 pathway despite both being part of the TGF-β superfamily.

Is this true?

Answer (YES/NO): YES